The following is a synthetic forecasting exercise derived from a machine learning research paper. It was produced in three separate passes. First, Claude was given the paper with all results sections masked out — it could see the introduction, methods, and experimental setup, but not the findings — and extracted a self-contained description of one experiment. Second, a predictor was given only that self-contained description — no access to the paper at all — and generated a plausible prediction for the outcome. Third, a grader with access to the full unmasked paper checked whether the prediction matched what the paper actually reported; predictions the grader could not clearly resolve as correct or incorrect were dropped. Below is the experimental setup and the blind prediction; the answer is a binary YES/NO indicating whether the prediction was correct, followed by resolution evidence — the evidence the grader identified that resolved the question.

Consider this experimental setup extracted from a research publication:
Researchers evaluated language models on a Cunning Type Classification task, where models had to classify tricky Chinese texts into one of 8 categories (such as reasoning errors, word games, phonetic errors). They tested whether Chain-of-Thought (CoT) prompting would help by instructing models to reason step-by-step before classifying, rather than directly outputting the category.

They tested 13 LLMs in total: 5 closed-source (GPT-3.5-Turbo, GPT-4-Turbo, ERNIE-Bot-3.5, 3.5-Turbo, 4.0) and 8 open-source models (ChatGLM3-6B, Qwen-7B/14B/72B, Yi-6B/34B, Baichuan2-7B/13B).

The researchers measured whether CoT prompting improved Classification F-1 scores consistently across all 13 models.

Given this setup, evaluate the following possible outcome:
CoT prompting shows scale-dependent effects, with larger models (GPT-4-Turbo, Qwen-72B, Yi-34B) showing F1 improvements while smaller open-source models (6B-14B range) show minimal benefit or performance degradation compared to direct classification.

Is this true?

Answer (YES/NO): NO